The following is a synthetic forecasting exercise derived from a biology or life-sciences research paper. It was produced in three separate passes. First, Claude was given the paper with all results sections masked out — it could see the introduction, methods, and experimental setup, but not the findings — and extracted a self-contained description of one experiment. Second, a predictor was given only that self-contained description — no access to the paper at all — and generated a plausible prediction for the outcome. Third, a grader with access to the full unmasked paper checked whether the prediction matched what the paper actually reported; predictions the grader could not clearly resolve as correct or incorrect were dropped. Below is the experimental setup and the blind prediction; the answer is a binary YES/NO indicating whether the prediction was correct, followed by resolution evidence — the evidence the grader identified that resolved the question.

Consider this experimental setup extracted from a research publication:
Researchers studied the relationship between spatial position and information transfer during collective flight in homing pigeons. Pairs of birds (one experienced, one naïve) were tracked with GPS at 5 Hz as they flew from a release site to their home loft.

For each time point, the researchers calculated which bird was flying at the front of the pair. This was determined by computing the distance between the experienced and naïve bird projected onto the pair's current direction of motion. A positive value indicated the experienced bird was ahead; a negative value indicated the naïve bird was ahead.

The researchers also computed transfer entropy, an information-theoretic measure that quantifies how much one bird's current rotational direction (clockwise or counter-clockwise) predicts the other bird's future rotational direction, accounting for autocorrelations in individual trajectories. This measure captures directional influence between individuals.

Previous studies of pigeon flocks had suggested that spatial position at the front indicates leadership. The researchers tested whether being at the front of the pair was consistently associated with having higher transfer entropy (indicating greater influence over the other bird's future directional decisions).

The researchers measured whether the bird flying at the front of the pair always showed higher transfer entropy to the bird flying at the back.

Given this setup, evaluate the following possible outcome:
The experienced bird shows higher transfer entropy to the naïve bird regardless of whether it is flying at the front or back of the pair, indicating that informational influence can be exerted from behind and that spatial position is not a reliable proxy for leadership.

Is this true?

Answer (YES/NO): NO